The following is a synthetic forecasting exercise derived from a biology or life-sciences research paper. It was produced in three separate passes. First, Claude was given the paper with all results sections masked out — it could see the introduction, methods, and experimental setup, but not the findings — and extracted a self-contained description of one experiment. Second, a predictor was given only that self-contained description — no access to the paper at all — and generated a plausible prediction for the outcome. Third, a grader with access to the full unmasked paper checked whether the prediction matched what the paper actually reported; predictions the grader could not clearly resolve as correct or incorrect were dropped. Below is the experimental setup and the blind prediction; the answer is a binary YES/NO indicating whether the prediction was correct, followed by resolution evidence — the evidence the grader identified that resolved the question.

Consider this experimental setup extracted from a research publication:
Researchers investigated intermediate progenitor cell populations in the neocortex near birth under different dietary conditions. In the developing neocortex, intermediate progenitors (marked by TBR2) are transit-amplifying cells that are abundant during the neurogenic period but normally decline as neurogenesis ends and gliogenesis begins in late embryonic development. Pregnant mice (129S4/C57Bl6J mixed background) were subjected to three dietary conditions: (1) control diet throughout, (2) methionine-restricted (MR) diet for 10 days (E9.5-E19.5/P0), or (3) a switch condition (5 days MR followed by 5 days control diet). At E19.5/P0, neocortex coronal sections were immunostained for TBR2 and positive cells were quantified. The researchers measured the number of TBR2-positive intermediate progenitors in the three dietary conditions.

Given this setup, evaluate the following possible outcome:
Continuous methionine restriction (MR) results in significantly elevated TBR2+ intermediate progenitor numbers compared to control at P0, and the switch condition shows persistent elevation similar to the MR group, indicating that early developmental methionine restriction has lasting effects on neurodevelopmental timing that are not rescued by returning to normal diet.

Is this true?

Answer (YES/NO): NO